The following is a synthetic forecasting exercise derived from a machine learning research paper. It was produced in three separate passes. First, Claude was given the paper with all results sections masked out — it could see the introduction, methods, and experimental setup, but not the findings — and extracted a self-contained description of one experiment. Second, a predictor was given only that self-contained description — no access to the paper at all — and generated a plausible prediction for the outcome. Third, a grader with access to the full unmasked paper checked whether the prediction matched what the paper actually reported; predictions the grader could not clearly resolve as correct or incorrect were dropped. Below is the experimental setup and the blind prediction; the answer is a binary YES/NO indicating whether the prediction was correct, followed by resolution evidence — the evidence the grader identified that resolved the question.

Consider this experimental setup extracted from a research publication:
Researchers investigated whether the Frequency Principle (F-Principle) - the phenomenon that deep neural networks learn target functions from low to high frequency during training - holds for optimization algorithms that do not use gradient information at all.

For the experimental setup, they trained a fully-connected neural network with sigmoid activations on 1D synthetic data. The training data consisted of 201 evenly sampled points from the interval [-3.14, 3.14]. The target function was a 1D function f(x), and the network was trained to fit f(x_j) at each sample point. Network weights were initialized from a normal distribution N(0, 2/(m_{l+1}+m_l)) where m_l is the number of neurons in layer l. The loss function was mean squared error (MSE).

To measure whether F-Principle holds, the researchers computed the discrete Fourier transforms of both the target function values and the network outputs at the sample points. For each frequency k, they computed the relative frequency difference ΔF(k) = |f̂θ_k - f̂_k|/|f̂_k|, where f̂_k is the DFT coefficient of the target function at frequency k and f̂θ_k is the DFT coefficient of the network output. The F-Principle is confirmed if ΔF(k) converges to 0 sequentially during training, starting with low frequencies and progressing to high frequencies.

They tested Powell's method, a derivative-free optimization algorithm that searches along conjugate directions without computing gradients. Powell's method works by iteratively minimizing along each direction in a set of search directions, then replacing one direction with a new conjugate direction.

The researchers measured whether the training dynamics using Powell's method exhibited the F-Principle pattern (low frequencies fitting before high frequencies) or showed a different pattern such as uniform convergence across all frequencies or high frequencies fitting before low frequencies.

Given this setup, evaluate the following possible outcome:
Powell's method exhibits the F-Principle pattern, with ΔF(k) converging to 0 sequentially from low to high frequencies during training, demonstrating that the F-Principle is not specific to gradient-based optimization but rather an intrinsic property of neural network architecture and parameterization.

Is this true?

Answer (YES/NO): YES